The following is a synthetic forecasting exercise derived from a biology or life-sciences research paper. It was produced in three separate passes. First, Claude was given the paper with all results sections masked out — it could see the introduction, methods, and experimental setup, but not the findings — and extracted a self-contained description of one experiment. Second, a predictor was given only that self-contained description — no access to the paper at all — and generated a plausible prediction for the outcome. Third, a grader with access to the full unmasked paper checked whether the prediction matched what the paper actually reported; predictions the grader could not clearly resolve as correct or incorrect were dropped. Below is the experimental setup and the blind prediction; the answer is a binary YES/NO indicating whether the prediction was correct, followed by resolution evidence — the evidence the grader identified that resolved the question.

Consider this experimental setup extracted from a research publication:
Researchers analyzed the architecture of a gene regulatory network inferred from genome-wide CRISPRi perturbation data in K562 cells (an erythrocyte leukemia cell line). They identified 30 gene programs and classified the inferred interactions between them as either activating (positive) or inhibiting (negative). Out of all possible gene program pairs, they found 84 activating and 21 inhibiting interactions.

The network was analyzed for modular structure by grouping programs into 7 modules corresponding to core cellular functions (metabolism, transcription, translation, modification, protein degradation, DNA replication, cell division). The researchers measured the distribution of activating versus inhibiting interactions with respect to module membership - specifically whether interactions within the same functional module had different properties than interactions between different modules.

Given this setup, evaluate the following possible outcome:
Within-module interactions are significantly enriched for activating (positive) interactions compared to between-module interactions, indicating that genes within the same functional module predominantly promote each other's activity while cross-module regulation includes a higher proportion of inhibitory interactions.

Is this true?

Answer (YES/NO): YES